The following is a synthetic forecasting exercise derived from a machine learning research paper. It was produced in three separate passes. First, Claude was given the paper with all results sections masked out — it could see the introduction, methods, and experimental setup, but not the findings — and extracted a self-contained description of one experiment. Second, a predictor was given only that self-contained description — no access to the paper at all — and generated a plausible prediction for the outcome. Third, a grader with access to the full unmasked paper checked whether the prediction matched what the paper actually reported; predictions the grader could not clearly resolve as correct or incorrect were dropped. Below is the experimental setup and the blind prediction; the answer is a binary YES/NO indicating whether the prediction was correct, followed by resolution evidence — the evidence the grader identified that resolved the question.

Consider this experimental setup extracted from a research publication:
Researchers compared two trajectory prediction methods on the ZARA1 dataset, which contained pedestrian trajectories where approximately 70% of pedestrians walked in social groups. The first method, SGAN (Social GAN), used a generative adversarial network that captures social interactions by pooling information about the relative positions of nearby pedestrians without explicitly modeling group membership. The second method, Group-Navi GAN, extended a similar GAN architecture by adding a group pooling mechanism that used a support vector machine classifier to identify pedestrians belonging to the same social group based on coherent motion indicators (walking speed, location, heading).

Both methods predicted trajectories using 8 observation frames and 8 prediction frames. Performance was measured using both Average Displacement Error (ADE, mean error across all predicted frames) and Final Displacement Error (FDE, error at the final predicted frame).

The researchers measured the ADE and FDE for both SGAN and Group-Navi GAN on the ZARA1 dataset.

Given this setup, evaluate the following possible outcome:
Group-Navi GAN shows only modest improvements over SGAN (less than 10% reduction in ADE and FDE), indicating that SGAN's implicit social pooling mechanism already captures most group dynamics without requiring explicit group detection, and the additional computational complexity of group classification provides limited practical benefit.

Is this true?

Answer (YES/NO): YES